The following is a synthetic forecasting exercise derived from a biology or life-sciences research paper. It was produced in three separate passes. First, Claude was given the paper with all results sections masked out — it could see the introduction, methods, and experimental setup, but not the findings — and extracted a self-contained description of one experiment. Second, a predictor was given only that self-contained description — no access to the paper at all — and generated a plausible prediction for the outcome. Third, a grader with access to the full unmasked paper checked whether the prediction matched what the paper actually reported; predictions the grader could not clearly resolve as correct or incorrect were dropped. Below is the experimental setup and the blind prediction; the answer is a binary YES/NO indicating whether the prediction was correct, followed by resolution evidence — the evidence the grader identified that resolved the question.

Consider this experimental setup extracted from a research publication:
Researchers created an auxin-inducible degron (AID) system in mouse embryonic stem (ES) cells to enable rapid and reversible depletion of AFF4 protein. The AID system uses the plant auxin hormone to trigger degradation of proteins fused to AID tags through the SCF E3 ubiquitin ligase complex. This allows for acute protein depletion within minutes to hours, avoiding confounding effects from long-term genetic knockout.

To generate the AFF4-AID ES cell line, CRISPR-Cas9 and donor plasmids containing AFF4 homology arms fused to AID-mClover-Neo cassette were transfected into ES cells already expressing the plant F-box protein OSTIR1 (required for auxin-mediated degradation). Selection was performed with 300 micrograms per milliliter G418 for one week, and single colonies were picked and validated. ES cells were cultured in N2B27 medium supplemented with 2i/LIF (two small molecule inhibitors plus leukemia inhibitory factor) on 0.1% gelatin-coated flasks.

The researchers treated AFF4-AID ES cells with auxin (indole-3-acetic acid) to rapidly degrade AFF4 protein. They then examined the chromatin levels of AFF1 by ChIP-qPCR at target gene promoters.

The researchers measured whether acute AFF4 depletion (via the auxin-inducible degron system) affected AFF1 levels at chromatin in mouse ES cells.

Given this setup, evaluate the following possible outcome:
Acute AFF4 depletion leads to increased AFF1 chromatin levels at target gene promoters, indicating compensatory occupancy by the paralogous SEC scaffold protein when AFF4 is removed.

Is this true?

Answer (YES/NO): YES